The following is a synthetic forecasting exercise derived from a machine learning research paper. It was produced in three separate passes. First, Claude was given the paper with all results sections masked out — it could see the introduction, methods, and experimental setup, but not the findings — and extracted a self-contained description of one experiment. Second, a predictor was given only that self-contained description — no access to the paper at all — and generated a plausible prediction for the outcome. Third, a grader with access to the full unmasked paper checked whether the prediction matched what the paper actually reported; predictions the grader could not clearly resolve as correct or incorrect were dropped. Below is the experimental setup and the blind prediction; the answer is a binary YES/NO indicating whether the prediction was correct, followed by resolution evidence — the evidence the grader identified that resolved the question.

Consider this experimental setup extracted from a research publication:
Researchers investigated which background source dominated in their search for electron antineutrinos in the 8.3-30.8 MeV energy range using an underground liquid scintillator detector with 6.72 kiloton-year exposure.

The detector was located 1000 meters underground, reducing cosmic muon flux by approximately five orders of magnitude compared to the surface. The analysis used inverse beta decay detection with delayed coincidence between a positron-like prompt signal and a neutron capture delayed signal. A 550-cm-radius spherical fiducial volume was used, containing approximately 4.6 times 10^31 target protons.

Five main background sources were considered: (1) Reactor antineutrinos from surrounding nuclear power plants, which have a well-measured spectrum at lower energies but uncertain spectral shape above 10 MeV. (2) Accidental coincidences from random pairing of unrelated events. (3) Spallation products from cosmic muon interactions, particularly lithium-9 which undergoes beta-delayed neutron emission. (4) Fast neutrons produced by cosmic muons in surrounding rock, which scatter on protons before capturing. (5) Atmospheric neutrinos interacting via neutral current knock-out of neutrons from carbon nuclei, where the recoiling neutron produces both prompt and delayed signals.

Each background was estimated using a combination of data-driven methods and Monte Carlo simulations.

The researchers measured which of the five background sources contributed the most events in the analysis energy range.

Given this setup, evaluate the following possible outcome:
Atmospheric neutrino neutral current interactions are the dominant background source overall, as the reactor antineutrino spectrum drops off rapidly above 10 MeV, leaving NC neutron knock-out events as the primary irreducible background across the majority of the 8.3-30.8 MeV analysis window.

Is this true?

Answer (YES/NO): YES